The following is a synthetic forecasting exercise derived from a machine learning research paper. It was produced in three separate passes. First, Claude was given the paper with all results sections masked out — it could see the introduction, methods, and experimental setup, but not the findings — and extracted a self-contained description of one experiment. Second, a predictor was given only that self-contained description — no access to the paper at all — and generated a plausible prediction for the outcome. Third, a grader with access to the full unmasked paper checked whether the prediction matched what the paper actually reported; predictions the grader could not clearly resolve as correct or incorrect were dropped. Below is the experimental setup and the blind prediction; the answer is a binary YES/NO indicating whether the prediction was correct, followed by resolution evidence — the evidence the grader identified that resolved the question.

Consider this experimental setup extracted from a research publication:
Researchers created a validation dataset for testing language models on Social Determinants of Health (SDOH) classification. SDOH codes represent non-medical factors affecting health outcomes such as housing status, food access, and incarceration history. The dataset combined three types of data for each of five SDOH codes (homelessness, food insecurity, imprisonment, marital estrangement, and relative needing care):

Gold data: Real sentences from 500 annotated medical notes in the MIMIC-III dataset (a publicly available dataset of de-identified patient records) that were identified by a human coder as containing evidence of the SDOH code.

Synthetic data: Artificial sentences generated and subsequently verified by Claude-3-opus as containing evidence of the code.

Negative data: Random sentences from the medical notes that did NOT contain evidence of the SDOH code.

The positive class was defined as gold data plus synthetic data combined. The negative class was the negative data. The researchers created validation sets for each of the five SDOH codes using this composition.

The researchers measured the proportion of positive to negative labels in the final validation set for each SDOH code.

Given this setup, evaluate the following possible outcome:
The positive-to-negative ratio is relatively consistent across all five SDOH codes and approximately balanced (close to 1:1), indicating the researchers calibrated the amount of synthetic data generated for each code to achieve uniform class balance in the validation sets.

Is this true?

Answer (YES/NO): NO